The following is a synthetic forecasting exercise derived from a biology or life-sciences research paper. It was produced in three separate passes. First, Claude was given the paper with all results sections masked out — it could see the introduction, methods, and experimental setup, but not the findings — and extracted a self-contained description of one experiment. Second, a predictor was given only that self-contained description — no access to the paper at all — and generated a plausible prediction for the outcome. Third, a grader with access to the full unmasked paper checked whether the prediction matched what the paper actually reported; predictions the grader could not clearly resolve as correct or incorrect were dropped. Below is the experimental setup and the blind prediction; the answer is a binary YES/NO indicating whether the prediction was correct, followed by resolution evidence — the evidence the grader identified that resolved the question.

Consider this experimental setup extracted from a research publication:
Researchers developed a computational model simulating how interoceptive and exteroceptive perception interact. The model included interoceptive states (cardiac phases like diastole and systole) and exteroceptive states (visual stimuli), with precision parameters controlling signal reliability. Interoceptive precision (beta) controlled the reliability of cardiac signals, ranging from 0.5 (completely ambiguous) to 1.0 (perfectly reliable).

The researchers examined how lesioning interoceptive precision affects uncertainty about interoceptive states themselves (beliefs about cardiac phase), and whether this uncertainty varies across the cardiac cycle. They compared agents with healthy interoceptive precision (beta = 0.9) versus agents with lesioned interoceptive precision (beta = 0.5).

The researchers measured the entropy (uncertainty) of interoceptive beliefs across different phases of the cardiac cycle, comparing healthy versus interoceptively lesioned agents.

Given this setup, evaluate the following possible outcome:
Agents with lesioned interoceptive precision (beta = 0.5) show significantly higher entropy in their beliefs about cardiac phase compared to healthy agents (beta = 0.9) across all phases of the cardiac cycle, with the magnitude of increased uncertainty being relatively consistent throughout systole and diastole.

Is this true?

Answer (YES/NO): NO